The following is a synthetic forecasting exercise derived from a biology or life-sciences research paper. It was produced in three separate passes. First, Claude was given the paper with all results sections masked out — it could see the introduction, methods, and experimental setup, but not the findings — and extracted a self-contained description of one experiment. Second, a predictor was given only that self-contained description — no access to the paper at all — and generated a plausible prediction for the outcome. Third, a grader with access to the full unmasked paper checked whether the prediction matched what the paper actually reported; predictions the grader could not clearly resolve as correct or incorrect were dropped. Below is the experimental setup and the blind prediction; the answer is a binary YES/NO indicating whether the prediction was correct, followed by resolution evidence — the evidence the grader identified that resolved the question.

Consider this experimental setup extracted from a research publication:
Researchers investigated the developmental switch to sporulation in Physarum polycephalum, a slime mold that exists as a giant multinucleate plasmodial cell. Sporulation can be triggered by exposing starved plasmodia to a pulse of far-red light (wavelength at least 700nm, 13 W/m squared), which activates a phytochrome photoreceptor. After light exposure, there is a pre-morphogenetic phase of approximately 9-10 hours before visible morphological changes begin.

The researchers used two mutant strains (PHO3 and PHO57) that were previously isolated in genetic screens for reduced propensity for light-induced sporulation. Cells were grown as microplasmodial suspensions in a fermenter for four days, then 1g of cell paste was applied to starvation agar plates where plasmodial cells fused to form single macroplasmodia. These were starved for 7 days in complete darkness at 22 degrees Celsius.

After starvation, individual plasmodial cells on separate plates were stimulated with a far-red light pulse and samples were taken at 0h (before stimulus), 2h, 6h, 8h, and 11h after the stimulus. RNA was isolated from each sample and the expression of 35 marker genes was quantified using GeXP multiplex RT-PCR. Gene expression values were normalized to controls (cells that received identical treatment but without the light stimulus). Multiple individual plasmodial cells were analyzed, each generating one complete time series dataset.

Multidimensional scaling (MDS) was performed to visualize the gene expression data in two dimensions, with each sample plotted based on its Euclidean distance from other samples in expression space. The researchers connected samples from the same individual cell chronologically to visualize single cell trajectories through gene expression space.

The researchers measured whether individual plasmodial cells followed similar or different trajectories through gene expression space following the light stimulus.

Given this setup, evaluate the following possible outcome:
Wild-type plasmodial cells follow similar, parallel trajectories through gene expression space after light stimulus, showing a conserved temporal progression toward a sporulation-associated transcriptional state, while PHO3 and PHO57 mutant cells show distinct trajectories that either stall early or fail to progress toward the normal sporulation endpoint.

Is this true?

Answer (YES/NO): NO